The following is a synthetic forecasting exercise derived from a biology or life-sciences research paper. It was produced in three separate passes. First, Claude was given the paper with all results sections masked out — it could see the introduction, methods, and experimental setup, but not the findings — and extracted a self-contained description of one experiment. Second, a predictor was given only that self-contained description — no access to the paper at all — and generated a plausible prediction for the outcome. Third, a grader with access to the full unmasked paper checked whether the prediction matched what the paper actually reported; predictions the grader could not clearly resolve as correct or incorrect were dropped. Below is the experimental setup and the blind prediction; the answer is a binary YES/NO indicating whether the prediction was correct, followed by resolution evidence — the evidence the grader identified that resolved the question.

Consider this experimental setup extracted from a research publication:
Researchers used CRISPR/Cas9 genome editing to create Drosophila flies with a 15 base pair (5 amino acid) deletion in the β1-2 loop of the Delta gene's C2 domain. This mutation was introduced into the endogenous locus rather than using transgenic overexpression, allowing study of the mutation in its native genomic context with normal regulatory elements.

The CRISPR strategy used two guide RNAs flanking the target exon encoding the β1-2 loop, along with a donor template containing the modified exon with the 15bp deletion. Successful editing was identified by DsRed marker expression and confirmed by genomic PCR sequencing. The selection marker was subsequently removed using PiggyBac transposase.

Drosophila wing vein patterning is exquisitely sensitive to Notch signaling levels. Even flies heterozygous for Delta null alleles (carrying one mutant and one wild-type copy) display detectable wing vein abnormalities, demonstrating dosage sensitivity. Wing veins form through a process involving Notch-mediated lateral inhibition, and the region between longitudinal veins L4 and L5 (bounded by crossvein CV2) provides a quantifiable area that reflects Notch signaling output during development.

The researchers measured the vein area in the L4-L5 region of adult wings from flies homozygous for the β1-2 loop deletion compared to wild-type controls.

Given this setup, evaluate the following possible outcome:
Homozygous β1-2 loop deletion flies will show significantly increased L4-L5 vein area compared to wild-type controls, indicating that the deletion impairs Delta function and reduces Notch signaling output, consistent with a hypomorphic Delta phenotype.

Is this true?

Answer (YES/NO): YES